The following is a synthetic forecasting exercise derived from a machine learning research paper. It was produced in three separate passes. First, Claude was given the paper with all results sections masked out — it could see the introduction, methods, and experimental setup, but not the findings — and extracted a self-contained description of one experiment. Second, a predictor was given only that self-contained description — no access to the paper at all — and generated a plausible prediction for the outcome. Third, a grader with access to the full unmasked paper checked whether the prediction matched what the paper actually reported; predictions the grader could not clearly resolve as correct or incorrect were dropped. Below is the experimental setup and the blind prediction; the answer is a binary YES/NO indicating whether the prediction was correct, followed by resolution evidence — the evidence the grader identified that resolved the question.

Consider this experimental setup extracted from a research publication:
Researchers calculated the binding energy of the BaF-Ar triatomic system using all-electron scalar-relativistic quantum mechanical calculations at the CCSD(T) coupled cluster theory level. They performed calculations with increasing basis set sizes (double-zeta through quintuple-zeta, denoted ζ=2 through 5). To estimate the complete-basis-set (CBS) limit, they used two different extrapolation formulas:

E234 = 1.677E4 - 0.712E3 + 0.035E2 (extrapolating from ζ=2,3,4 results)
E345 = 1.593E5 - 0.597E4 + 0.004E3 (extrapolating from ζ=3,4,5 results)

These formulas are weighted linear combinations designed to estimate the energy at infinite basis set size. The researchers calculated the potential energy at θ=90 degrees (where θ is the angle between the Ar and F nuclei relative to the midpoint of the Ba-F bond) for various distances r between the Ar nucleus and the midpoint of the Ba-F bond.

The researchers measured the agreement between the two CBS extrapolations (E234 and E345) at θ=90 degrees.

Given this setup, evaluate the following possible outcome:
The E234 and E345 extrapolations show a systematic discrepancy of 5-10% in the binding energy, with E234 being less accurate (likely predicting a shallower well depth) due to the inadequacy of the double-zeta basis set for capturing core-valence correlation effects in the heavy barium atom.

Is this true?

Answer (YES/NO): NO